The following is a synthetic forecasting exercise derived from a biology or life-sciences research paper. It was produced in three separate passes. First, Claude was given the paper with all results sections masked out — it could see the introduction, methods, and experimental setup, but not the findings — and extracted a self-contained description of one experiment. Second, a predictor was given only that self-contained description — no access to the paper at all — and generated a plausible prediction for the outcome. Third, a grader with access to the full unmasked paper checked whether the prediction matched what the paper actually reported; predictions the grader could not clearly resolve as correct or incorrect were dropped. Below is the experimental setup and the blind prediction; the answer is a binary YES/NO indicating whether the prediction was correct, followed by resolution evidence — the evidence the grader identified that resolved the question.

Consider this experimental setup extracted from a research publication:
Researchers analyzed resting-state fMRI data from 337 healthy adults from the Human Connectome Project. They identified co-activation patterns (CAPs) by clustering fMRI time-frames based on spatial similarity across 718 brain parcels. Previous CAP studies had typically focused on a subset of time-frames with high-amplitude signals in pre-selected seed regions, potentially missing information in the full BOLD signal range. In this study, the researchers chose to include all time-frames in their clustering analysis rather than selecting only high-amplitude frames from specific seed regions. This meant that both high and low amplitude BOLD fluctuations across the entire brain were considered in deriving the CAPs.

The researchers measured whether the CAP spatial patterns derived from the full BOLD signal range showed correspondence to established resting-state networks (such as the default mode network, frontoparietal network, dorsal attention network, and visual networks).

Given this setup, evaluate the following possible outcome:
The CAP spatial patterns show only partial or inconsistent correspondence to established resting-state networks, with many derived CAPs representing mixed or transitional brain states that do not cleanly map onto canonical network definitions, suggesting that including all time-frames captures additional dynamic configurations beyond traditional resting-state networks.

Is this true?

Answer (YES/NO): NO